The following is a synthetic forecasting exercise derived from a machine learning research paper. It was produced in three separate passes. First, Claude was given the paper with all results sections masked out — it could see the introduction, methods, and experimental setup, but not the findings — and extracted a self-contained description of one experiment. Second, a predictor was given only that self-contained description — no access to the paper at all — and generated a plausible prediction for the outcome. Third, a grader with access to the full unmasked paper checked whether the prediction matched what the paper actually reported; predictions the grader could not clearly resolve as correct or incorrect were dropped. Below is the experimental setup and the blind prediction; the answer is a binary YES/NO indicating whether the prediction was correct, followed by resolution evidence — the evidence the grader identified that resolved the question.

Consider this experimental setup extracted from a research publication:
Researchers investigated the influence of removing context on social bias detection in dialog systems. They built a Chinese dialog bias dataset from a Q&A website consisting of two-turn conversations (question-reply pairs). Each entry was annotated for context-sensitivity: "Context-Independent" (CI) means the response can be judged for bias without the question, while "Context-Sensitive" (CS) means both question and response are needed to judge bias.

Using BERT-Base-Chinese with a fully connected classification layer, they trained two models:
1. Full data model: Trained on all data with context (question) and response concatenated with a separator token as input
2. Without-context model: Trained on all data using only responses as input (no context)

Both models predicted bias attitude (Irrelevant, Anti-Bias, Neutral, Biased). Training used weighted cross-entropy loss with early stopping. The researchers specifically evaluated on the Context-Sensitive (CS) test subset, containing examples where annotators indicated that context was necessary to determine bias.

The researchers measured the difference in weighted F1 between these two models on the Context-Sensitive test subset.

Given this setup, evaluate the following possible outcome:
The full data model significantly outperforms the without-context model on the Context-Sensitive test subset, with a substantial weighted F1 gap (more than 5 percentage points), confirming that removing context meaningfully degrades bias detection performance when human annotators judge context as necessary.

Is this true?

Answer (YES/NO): NO